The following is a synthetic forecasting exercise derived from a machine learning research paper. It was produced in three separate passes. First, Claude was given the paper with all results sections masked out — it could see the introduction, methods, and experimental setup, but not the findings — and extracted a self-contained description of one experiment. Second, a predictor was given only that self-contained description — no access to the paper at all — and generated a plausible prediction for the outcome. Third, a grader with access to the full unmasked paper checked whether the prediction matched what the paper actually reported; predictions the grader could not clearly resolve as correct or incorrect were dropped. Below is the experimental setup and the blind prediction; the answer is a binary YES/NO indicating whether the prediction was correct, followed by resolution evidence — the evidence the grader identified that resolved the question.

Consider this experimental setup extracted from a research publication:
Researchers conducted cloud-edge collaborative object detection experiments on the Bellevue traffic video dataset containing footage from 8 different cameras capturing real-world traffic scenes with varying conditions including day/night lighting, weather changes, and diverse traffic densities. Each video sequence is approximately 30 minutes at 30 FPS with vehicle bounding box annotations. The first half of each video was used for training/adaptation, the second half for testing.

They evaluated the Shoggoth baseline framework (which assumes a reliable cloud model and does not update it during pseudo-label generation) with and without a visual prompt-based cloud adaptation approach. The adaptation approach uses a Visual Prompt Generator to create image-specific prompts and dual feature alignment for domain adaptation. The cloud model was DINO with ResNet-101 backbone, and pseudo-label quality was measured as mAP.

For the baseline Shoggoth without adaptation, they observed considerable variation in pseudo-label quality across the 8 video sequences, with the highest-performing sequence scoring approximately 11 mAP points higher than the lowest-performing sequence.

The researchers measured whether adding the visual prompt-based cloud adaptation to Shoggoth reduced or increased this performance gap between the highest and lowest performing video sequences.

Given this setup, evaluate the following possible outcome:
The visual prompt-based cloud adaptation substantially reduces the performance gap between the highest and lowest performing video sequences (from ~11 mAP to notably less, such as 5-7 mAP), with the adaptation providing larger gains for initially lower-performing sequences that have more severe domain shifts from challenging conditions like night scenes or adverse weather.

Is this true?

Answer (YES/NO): NO